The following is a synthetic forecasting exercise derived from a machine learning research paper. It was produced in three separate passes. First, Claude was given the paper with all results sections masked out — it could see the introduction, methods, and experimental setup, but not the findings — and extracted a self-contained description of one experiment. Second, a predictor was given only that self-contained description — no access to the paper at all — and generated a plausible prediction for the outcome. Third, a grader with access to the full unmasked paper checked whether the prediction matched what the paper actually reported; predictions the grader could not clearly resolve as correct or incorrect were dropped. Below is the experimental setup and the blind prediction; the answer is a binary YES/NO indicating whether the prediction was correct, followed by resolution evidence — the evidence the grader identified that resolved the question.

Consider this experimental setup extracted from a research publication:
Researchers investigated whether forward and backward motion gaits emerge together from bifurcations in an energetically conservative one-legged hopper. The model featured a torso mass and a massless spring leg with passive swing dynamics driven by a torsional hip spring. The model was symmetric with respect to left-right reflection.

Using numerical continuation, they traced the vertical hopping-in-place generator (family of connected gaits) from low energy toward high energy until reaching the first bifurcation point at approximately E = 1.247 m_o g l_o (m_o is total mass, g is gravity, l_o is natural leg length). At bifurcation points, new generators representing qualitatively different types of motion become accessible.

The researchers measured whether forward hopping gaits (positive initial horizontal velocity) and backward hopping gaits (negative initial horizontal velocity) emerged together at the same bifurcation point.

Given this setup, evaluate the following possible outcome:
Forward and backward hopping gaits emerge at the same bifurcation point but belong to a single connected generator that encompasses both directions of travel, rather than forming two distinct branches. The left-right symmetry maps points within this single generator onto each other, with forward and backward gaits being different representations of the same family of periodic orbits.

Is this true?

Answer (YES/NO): NO